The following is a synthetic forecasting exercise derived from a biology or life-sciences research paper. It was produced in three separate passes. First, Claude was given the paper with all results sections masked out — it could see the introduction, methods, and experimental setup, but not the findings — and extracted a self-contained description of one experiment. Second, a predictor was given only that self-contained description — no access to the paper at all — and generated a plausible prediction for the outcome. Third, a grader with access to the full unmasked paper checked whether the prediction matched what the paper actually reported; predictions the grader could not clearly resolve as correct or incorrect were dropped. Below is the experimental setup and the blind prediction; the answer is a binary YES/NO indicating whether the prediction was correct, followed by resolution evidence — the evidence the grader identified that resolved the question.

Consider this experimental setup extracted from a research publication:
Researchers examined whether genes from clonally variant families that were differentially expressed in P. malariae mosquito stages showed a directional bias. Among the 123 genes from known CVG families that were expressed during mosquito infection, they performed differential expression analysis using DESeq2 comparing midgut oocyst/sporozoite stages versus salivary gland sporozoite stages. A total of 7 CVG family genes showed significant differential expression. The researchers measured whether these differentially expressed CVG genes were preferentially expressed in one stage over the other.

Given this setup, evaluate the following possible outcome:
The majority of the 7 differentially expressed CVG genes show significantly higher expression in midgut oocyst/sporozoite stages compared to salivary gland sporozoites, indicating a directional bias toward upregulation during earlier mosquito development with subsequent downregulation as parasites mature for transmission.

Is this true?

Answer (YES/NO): YES